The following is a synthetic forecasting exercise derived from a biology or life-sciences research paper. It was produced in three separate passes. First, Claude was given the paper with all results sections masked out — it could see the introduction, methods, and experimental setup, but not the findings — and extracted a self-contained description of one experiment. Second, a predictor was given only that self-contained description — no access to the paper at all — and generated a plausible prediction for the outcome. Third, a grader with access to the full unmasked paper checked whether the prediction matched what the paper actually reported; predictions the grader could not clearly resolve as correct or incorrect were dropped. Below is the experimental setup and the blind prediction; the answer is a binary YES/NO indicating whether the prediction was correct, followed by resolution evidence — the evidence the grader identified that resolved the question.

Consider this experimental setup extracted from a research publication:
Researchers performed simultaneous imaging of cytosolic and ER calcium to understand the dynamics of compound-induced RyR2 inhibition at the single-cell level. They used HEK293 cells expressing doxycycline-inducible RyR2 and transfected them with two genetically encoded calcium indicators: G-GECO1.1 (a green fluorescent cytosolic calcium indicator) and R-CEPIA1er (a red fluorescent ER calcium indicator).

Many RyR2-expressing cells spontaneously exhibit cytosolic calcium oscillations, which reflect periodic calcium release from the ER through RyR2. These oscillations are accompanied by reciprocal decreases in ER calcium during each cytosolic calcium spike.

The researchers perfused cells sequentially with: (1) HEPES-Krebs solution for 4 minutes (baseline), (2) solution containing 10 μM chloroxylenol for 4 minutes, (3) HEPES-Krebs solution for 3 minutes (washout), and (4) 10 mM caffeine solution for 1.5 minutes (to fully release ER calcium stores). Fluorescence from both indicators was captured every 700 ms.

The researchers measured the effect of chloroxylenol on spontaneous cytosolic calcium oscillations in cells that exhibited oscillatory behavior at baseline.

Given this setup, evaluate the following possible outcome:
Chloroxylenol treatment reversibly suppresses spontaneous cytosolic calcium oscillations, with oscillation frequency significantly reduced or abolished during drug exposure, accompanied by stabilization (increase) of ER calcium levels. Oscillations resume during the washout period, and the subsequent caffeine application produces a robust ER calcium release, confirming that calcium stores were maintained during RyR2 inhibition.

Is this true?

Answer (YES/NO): YES